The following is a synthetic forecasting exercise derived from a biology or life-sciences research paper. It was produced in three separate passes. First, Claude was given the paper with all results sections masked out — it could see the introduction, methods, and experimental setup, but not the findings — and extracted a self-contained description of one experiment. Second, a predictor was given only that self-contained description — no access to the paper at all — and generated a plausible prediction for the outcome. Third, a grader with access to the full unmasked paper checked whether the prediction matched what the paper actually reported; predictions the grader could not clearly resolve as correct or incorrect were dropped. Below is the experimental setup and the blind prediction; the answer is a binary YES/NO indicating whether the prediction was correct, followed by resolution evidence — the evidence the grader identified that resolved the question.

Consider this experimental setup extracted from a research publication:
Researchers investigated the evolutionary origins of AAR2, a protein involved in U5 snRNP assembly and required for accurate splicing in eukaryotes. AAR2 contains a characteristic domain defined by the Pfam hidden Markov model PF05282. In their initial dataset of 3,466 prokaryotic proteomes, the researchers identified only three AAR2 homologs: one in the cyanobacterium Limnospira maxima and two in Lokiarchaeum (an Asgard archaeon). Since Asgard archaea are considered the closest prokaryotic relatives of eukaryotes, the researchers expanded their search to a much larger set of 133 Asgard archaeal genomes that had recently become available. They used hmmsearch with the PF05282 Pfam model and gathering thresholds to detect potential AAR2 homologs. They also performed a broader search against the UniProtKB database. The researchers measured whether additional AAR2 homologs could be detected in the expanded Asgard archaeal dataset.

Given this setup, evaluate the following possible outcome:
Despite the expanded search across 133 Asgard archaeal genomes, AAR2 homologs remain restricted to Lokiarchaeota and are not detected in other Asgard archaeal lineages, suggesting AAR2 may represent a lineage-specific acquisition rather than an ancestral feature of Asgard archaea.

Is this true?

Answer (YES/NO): NO